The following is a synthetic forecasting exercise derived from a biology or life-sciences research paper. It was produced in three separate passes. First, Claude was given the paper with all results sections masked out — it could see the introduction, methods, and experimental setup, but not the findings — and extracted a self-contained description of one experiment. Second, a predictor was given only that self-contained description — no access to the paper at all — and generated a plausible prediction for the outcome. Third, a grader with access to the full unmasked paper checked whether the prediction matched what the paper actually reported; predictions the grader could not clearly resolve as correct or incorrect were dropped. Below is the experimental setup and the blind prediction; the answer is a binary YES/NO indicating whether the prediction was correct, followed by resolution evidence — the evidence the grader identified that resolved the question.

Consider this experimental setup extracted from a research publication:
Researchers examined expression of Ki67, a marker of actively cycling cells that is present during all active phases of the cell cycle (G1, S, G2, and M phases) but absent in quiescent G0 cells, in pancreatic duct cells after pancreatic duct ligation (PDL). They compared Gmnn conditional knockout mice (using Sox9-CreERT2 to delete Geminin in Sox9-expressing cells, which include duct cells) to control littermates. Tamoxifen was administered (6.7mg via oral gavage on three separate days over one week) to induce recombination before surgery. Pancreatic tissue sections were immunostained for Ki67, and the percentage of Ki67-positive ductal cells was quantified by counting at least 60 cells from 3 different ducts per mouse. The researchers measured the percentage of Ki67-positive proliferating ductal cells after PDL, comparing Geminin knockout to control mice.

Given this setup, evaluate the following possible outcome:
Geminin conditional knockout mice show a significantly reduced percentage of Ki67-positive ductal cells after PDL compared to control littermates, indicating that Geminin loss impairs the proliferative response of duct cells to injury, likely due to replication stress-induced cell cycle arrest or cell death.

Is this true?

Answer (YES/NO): NO